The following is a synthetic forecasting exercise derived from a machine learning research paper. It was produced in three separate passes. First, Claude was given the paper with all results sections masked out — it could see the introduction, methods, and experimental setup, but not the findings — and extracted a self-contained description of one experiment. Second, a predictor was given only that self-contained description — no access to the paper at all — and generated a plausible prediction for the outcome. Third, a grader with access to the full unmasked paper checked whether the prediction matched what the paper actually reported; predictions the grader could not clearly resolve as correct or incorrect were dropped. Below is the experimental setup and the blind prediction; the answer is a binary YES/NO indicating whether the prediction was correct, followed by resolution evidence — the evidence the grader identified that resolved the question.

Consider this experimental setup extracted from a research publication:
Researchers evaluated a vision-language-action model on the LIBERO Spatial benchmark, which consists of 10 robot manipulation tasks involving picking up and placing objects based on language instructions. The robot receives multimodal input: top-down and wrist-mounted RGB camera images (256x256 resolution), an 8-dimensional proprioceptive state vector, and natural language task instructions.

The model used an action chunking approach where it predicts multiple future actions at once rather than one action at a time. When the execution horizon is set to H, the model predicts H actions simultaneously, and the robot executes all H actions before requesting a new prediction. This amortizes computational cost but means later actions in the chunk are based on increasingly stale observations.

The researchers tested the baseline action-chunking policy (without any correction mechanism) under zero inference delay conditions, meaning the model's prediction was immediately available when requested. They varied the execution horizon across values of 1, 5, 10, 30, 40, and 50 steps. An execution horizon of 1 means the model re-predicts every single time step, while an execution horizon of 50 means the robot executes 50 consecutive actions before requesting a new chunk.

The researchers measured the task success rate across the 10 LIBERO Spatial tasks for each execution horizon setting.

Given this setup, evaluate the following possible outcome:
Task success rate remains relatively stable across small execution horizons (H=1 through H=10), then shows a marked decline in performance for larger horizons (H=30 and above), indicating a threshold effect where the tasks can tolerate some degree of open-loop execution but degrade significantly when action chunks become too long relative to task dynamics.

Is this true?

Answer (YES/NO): NO